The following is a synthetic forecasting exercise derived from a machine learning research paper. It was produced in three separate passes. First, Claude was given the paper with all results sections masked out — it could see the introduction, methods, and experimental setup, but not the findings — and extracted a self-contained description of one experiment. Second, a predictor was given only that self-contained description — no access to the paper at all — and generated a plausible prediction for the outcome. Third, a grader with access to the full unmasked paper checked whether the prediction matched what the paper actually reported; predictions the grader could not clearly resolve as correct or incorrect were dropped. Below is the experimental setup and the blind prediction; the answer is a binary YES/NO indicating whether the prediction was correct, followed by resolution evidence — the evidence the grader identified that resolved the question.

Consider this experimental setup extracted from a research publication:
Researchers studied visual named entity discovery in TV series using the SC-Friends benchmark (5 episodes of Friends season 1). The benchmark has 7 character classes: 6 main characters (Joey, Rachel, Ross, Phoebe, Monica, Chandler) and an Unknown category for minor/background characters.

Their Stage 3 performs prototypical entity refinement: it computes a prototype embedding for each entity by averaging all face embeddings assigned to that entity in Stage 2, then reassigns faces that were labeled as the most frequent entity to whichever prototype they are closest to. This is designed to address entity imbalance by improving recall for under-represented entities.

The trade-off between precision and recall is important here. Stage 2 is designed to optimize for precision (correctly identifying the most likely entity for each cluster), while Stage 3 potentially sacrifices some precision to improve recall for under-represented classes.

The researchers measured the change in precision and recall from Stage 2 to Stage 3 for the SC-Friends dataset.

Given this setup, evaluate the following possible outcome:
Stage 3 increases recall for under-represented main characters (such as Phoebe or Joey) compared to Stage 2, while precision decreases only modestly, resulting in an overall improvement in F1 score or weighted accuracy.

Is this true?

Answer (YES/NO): NO